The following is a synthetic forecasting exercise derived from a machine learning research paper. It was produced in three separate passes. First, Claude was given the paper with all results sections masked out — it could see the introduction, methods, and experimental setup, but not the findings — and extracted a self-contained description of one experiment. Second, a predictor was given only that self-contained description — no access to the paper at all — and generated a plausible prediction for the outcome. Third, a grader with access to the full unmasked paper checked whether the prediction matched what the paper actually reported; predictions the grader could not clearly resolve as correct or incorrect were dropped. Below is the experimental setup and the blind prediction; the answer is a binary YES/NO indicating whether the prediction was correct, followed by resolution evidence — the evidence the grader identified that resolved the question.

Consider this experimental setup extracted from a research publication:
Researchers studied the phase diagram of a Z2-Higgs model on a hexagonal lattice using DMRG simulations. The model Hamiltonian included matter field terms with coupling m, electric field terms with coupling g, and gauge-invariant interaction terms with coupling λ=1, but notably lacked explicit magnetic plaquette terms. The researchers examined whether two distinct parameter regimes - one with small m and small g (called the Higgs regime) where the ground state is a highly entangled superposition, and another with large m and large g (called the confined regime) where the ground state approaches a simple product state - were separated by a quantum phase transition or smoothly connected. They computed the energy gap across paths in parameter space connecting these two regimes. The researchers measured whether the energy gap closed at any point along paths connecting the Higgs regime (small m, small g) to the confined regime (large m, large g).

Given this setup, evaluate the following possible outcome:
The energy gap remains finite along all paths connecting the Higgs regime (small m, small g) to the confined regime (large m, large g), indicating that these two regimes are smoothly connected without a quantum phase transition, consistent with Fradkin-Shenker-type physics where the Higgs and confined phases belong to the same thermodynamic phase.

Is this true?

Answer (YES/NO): YES